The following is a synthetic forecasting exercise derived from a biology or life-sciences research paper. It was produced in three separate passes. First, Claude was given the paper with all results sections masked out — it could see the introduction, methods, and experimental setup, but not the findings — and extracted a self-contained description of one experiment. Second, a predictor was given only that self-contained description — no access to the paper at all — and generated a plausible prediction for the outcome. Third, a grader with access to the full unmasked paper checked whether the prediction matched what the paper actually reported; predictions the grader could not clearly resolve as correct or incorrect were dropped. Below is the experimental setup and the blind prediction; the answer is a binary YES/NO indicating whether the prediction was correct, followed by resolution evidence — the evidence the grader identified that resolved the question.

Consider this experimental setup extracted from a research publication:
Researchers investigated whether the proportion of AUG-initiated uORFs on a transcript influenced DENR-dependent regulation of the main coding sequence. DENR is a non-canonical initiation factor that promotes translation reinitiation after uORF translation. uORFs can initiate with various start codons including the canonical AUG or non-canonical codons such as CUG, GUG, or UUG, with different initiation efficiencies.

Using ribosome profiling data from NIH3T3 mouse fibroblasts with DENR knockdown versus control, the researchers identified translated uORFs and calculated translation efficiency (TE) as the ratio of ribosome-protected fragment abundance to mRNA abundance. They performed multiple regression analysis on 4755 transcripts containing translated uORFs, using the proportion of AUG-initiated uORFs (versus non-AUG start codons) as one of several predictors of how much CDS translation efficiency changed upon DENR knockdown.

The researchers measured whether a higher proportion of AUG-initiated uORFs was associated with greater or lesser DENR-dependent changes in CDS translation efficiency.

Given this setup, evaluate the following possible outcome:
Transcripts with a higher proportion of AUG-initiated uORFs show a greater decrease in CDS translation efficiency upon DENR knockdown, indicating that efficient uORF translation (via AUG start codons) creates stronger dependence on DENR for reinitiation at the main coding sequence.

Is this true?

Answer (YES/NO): YES